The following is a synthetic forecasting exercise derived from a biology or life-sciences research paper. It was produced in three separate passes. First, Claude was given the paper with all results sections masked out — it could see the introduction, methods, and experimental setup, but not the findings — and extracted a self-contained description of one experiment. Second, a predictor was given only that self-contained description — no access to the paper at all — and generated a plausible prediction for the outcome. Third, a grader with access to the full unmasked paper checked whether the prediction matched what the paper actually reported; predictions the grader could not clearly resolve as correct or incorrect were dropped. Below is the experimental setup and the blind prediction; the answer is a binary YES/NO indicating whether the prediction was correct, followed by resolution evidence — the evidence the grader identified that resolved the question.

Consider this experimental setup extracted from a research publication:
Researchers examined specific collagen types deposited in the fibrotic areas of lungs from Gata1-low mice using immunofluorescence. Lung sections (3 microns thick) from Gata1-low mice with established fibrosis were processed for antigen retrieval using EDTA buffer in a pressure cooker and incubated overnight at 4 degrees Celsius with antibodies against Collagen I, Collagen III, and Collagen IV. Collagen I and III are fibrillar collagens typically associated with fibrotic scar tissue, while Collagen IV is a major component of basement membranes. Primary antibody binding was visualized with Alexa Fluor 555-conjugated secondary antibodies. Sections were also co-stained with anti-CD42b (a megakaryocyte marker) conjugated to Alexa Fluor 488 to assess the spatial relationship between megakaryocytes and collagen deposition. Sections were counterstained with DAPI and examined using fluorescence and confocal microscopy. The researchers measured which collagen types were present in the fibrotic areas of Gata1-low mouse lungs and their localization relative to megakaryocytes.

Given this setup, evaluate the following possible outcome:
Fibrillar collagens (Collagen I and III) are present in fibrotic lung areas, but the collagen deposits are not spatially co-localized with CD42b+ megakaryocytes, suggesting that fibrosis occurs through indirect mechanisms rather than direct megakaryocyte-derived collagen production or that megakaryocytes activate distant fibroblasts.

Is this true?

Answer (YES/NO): NO